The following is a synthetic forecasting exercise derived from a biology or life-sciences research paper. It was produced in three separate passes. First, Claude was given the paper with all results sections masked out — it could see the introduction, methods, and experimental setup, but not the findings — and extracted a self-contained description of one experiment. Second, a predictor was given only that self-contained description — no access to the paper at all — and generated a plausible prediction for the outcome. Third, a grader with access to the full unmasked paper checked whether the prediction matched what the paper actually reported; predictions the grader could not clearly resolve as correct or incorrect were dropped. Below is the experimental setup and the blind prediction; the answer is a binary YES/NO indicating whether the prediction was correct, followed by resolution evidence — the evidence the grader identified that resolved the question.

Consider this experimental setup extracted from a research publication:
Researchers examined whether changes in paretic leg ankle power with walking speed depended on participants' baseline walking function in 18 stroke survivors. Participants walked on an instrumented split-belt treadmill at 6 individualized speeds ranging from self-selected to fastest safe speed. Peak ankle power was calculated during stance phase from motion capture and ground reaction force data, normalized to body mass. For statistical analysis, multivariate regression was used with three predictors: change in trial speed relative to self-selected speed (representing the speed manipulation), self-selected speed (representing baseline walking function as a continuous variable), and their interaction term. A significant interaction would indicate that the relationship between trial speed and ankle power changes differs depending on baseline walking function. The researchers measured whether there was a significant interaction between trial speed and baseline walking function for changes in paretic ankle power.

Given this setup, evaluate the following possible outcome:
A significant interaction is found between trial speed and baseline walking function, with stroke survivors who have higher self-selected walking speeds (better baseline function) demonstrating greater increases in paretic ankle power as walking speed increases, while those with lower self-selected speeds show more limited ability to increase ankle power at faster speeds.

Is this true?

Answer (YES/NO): YES